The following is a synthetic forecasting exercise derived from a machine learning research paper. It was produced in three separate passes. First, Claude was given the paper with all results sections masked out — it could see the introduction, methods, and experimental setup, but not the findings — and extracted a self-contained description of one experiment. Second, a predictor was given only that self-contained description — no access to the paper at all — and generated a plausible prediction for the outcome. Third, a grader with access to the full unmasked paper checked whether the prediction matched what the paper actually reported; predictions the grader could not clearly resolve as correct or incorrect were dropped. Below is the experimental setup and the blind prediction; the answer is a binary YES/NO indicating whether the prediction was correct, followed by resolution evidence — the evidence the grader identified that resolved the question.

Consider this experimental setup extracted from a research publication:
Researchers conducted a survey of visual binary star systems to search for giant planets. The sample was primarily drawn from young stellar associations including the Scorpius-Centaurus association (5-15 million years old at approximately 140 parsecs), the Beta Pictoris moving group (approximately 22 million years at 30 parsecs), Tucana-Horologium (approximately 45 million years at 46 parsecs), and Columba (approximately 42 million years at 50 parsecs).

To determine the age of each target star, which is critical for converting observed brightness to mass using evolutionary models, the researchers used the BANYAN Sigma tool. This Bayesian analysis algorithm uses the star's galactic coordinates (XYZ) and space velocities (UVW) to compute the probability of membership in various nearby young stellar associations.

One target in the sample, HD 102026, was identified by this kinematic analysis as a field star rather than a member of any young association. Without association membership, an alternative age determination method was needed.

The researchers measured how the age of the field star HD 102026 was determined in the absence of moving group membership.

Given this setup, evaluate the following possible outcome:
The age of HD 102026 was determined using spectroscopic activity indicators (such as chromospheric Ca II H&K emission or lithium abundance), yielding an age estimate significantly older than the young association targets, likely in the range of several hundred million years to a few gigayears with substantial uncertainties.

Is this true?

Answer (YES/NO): NO